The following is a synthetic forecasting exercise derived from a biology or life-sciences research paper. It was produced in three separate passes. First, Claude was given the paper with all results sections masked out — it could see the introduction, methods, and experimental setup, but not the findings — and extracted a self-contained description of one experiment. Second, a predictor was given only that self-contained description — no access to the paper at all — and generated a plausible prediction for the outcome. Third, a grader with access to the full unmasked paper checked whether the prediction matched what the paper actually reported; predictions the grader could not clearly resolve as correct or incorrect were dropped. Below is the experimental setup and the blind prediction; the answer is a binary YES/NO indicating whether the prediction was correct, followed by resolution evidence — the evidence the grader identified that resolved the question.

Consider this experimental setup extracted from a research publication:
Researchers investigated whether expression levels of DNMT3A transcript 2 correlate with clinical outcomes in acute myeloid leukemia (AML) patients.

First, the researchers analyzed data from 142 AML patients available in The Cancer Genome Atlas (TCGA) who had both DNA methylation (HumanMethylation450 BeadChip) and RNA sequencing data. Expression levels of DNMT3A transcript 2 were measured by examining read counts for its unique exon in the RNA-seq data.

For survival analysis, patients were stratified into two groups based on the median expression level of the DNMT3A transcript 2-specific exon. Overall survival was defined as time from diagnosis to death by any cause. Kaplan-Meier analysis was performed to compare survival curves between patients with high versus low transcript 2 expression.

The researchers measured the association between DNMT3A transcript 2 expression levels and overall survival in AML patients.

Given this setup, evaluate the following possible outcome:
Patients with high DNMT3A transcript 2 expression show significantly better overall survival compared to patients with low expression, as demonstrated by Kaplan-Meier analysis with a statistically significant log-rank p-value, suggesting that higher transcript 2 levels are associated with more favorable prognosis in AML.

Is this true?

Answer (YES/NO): YES